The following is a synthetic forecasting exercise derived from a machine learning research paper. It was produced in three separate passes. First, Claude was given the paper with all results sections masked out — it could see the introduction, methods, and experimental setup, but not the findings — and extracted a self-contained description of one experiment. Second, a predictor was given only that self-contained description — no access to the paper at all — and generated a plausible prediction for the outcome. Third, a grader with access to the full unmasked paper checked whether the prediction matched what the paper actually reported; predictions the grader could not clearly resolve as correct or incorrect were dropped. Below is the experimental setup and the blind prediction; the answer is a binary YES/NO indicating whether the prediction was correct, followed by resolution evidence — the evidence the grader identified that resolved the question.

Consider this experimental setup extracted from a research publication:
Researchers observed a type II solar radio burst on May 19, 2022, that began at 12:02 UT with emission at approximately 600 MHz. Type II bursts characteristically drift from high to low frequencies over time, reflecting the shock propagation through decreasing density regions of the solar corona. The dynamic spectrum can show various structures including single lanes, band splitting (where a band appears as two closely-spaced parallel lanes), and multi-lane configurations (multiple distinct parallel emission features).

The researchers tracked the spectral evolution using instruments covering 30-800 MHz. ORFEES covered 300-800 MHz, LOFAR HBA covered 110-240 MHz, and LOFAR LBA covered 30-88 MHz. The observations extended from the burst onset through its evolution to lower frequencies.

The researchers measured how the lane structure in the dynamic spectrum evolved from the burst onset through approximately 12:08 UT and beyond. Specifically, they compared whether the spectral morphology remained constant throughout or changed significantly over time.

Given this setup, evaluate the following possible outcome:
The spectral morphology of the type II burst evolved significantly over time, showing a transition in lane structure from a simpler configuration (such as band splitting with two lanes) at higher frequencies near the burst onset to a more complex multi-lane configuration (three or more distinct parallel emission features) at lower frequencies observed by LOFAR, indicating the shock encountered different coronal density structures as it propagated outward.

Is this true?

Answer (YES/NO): YES